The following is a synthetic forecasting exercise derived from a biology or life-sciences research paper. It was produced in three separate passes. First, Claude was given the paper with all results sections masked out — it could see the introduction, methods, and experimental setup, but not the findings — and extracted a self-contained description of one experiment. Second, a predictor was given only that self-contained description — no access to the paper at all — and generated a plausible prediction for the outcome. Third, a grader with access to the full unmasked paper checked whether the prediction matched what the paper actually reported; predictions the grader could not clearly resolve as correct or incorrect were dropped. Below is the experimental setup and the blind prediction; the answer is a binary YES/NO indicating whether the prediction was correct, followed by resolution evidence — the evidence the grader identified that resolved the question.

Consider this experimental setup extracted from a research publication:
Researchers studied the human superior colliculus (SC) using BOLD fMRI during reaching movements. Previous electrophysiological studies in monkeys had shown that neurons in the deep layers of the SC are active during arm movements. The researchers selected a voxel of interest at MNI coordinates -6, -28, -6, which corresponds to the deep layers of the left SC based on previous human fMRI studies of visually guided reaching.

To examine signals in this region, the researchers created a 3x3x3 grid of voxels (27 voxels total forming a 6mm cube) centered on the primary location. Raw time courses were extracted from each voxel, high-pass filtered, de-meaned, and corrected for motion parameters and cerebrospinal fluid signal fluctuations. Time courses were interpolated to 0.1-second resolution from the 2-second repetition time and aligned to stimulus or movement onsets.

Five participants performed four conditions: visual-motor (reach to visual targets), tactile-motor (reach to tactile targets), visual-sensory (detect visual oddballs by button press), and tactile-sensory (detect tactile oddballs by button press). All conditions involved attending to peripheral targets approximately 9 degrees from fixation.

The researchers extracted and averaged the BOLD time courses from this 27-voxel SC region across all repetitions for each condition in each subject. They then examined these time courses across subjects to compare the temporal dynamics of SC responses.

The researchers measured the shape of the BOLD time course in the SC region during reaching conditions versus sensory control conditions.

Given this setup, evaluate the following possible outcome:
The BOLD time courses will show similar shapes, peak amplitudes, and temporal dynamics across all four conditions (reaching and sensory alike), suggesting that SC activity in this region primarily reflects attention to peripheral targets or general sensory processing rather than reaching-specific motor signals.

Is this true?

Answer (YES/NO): NO